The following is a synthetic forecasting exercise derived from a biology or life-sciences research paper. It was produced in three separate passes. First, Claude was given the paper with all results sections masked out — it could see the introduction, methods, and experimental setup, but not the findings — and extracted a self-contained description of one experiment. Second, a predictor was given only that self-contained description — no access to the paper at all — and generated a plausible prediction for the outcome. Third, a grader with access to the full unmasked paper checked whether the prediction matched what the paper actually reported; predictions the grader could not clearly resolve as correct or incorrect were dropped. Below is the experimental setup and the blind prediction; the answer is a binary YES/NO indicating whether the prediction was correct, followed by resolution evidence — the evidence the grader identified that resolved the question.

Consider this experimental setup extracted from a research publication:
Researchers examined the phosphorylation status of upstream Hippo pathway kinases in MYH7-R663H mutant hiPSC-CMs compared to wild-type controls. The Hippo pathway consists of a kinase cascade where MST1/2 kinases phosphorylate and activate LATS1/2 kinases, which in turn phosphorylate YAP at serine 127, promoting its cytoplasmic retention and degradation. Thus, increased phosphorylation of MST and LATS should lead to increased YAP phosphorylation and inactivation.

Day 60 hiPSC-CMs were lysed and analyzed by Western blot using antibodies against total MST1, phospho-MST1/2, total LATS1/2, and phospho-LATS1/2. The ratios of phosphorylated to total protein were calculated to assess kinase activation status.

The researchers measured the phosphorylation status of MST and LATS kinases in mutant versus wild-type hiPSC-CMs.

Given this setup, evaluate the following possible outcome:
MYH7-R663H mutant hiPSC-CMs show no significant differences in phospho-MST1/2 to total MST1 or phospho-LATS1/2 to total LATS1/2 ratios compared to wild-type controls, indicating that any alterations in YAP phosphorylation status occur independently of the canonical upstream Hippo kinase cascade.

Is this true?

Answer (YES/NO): NO